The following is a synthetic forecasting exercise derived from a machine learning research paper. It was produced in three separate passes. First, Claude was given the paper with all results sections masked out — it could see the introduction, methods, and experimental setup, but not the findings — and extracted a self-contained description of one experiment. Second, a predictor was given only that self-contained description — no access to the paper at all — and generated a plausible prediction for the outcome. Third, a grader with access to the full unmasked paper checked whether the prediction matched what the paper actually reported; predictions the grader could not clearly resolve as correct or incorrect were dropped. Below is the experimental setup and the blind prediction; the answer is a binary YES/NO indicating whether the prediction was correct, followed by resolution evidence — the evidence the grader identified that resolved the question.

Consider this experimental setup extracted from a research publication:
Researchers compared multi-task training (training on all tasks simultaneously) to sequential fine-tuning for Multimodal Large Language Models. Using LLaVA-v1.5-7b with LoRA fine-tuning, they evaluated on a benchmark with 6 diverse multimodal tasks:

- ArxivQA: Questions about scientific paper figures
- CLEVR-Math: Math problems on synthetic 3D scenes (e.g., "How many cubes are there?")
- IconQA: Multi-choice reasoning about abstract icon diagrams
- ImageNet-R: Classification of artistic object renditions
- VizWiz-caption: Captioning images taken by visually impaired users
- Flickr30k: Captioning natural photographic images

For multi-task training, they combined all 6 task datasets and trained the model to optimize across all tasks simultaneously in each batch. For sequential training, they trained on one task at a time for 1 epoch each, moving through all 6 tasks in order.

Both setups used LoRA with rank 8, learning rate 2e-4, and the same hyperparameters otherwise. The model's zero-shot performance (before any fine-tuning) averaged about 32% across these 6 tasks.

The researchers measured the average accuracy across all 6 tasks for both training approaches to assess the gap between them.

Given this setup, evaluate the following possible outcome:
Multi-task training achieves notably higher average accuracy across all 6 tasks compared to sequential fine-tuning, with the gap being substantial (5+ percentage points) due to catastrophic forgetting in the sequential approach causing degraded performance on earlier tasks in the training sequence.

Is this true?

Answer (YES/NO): YES